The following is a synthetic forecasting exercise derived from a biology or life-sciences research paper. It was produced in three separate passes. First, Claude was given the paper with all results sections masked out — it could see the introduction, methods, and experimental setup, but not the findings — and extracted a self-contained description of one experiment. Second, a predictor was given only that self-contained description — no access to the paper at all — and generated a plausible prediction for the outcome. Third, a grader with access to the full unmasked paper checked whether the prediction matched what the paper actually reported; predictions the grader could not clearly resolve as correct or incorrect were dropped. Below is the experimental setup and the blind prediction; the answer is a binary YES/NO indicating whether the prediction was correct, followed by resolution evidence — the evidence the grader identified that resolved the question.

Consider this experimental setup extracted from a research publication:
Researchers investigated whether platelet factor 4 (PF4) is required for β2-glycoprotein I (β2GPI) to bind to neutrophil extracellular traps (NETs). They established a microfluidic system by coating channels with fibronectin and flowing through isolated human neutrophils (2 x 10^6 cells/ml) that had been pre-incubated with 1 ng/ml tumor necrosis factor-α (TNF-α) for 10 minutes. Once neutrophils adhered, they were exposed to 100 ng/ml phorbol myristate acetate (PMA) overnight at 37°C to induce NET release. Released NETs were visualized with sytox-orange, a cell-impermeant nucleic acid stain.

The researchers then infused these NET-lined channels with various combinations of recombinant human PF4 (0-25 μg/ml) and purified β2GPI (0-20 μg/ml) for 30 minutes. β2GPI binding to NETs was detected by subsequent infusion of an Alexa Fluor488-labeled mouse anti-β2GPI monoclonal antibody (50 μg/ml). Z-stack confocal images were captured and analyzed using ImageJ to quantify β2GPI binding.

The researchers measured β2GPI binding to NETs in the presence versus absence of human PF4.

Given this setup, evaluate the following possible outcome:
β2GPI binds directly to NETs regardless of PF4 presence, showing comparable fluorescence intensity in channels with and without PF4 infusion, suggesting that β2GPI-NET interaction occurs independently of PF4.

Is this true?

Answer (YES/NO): NO